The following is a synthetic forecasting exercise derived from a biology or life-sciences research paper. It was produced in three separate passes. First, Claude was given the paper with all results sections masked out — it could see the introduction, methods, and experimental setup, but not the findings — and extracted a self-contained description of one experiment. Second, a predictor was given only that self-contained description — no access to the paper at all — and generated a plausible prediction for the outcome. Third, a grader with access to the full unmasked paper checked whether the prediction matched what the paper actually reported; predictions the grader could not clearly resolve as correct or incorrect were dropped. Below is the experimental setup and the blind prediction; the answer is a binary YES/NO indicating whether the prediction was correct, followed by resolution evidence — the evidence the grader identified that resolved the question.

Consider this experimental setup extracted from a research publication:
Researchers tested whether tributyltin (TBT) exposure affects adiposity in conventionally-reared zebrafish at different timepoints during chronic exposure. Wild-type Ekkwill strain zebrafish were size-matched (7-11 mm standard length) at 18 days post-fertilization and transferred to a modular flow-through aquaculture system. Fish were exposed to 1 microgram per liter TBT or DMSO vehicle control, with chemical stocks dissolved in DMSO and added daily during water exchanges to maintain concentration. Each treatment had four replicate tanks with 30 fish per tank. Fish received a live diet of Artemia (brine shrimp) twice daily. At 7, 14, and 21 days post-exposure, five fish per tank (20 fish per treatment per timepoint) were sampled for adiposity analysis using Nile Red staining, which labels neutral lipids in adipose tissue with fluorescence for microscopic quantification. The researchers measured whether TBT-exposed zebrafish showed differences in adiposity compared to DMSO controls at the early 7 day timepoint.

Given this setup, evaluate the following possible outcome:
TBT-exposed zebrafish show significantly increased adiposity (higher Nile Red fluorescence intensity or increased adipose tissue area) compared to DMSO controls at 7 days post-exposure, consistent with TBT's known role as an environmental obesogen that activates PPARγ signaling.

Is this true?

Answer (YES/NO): NO